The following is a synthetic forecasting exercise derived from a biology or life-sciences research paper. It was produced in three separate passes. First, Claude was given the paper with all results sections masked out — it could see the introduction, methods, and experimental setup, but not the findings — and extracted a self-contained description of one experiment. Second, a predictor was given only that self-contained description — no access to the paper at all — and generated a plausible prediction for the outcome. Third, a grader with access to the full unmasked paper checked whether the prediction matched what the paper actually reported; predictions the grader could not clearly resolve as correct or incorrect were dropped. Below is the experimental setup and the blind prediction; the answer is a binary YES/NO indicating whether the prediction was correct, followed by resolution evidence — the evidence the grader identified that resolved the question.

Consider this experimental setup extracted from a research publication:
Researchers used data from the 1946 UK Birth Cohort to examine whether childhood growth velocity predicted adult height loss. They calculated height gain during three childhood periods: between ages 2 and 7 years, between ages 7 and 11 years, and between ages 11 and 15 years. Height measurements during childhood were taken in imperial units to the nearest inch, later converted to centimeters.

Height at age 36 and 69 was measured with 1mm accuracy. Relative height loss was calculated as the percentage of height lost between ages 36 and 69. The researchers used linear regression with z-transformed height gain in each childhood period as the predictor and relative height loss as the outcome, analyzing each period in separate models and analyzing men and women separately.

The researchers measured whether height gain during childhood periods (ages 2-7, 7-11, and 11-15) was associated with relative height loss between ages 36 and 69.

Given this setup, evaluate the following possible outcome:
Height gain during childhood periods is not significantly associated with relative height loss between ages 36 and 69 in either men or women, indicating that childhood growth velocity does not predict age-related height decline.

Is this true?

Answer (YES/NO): YES